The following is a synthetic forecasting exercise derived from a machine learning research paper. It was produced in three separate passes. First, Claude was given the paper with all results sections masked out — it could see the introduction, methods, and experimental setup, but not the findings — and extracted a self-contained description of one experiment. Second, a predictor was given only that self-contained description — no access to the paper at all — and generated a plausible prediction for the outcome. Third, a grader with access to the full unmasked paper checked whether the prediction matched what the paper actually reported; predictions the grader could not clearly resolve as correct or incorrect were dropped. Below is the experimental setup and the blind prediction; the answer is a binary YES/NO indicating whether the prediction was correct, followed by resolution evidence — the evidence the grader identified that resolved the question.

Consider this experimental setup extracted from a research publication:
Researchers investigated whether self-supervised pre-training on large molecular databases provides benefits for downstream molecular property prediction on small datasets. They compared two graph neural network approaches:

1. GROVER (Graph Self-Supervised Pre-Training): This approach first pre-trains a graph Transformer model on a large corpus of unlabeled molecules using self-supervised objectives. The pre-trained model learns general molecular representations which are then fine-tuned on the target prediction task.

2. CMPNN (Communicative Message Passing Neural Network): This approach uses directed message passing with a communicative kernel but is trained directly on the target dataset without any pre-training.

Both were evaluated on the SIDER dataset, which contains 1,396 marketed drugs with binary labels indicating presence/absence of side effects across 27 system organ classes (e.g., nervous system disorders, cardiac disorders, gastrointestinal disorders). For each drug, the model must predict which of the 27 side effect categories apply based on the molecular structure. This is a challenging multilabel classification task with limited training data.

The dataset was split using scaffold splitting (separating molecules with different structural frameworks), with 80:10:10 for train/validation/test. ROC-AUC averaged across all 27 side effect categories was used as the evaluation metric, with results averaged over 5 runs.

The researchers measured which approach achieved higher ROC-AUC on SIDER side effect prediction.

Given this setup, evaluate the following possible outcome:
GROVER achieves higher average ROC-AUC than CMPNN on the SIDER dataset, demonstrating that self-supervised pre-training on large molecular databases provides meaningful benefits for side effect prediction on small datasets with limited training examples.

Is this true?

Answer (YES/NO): YES